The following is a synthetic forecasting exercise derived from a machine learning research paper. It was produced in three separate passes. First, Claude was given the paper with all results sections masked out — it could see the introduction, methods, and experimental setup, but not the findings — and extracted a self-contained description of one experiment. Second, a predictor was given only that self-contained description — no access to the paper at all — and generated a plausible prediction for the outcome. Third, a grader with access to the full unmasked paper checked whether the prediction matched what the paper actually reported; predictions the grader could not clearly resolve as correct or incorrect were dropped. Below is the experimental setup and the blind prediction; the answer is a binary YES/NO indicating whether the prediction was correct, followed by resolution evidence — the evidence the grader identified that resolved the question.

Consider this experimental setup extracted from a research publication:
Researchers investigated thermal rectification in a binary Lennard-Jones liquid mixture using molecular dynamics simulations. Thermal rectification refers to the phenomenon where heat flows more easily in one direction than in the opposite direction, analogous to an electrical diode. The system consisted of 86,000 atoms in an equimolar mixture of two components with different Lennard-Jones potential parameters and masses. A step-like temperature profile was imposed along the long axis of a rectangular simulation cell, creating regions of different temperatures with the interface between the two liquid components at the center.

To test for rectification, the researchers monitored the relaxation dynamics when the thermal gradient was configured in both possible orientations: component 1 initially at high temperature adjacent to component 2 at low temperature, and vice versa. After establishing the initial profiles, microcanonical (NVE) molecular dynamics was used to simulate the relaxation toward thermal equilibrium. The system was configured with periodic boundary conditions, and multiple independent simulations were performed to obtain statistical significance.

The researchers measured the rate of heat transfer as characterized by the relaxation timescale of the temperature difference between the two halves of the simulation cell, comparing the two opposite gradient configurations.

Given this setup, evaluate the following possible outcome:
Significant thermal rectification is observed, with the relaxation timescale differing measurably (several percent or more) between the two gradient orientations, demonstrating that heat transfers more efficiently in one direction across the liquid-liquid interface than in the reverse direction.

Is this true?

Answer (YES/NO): NO